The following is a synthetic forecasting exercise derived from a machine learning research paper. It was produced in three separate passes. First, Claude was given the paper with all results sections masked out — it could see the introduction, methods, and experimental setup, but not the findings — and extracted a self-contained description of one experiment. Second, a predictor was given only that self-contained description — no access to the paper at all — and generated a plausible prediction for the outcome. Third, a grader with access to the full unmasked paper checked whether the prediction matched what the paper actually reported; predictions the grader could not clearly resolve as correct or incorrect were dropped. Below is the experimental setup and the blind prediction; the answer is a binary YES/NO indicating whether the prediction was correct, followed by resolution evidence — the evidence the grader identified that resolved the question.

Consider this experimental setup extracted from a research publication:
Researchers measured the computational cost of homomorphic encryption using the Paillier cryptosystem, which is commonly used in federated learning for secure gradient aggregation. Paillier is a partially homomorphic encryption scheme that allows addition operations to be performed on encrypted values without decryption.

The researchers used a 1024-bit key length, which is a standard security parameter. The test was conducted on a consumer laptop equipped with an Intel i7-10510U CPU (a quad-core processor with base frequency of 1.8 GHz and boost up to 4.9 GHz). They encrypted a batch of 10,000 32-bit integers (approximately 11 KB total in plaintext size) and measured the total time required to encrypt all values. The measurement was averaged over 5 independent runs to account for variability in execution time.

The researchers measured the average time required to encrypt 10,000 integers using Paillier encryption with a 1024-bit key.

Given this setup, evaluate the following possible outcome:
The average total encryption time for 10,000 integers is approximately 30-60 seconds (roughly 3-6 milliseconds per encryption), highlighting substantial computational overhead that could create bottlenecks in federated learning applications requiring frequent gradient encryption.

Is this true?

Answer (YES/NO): NO